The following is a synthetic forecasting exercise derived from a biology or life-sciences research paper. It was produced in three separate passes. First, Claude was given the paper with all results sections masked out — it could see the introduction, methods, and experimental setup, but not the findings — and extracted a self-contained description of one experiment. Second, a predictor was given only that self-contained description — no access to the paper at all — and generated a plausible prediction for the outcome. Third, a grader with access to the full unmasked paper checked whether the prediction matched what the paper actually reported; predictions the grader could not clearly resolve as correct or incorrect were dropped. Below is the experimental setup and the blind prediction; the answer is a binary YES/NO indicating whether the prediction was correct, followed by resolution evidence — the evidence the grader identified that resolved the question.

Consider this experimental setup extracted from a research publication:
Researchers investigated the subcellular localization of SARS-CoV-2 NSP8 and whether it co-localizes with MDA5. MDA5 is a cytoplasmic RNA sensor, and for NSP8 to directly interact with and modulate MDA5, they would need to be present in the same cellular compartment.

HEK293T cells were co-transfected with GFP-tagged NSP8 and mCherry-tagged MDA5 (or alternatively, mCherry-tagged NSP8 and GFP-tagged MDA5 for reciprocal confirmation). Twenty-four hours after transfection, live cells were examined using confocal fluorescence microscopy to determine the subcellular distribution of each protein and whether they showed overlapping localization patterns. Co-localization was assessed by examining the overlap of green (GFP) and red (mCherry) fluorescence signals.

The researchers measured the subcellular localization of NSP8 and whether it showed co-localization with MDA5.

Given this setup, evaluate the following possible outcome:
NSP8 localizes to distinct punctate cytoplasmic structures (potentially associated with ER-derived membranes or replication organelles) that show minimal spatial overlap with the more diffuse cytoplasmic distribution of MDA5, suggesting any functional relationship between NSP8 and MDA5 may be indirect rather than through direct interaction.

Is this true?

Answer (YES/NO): NO